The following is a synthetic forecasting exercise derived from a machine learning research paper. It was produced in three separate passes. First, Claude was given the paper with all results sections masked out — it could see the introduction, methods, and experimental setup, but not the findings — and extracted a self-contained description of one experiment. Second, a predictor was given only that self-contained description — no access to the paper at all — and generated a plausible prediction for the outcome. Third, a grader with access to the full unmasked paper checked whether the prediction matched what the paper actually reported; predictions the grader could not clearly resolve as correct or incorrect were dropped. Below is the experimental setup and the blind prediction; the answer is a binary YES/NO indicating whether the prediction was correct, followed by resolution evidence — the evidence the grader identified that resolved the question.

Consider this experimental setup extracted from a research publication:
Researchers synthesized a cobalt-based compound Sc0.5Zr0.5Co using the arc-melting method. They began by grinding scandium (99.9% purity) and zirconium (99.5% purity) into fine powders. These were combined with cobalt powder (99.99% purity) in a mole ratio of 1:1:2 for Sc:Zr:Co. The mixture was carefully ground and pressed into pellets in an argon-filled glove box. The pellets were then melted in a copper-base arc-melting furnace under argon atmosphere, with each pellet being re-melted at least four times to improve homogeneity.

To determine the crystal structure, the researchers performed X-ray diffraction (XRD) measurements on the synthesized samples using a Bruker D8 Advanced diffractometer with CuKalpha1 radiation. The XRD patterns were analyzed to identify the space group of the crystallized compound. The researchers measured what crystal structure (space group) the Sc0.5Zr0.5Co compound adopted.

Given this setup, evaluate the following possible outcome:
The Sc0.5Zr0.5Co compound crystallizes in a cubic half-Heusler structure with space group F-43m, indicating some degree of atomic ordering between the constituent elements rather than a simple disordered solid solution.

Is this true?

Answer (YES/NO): NO